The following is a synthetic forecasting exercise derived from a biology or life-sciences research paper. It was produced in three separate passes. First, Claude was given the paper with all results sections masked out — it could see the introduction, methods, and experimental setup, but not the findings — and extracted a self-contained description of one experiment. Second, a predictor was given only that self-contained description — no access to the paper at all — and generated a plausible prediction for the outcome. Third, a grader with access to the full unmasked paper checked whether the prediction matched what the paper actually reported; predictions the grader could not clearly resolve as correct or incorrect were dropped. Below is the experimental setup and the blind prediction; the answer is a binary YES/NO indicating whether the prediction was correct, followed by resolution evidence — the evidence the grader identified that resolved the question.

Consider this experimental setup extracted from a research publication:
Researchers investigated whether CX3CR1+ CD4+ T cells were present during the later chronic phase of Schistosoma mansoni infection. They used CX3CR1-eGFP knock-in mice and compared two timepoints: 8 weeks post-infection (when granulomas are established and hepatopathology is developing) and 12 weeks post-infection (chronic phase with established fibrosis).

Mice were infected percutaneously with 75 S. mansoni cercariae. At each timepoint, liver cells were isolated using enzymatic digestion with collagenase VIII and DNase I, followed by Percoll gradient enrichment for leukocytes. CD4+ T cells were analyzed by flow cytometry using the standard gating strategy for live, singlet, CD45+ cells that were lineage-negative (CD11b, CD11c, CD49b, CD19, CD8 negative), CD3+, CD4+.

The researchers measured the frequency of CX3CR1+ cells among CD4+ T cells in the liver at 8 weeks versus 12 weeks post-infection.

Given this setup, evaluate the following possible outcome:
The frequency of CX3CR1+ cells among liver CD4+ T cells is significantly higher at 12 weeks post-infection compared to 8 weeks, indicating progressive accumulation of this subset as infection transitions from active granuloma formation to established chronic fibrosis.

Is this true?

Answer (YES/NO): NO